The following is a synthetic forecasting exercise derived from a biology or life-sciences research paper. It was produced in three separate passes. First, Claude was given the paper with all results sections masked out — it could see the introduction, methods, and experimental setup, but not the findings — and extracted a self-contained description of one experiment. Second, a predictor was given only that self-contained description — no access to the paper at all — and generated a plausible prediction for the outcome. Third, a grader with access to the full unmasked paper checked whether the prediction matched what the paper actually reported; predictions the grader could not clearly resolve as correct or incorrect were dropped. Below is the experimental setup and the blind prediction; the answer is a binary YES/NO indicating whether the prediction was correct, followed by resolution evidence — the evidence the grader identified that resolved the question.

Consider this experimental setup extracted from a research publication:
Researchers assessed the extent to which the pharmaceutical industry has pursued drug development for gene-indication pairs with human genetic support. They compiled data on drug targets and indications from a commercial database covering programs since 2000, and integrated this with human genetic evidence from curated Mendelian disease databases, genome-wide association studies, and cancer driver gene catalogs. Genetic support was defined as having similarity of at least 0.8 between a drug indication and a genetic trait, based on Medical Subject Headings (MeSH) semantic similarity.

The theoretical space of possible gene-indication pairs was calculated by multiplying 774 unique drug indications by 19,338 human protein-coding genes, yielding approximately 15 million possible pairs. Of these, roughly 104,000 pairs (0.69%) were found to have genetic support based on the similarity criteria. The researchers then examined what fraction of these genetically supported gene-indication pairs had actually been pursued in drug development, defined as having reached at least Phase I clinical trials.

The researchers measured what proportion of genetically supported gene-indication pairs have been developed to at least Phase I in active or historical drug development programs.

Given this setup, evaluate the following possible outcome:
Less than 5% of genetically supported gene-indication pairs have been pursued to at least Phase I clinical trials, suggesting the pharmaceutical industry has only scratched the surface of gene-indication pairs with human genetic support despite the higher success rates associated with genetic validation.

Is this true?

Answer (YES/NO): YES